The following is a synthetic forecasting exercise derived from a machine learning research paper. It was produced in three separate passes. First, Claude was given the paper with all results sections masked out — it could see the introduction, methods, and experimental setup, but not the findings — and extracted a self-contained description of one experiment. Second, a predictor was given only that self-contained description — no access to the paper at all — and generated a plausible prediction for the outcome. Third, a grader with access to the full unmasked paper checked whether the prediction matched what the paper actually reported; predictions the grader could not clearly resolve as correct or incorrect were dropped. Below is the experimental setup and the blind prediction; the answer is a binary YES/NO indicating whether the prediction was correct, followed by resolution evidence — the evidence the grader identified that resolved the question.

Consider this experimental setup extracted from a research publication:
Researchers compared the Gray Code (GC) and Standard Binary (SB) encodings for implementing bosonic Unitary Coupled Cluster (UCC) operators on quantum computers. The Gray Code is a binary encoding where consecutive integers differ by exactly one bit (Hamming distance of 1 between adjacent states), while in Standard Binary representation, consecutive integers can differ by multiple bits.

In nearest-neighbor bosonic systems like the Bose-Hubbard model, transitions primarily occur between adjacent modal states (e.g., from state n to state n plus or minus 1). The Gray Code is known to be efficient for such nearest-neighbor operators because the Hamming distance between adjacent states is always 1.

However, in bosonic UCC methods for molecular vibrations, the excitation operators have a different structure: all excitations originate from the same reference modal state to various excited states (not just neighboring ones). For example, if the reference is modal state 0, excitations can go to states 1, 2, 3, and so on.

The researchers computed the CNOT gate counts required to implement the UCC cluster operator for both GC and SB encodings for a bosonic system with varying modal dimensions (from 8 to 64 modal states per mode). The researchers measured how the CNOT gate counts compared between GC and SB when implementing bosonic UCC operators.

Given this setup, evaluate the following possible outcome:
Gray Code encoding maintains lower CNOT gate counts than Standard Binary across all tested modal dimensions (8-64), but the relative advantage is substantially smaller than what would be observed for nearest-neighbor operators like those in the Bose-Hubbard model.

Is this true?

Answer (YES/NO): NO